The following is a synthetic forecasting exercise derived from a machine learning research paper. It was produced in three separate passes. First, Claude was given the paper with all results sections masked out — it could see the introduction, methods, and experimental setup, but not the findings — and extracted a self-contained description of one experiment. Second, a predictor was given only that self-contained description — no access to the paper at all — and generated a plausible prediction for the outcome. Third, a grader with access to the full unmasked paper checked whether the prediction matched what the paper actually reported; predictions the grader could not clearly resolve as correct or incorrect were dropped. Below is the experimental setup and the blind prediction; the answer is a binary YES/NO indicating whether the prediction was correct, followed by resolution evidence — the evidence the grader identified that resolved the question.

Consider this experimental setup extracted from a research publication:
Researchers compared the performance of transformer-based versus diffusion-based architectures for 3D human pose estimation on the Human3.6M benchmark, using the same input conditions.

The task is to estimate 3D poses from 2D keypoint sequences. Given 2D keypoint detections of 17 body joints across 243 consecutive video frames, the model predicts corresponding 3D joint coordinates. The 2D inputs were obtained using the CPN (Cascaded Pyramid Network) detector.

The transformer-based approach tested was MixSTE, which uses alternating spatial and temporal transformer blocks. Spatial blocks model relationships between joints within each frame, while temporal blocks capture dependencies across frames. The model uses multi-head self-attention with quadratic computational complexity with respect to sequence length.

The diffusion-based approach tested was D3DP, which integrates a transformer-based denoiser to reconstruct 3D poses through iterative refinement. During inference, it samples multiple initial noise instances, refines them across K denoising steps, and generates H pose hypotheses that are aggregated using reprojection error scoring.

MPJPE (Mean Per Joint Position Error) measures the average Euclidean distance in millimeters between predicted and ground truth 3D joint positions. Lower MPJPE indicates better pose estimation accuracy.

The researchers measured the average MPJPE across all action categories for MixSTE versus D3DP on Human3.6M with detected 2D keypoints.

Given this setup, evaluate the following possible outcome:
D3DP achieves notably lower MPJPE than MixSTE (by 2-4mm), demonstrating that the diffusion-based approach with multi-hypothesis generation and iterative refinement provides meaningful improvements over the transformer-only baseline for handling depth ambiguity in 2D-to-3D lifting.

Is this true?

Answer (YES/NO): NO